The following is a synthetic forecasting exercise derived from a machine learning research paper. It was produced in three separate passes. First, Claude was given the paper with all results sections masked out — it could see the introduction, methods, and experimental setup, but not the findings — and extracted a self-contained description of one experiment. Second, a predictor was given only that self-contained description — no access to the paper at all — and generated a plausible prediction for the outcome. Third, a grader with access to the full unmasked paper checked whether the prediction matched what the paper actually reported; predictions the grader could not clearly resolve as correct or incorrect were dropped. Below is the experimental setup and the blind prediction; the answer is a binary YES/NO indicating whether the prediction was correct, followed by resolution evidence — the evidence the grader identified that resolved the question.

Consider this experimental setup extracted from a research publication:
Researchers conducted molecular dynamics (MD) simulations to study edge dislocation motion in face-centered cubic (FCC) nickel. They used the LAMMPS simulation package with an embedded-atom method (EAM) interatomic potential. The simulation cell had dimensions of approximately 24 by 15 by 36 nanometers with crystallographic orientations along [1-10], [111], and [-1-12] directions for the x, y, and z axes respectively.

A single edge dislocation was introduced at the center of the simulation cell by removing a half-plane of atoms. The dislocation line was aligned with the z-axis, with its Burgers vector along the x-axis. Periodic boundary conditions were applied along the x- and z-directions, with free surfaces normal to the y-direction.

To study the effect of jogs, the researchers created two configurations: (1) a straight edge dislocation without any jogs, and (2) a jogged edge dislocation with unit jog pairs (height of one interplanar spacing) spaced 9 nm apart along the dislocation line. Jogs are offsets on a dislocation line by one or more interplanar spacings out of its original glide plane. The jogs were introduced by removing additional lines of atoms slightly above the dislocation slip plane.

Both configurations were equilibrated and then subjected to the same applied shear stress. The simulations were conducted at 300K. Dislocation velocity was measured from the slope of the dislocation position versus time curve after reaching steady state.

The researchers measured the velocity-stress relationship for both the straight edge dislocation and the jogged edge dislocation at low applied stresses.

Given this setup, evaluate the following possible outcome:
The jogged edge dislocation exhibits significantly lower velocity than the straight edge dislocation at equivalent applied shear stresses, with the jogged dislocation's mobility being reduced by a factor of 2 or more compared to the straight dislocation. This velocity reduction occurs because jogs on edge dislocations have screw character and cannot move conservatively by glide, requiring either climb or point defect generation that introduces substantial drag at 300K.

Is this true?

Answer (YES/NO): NO